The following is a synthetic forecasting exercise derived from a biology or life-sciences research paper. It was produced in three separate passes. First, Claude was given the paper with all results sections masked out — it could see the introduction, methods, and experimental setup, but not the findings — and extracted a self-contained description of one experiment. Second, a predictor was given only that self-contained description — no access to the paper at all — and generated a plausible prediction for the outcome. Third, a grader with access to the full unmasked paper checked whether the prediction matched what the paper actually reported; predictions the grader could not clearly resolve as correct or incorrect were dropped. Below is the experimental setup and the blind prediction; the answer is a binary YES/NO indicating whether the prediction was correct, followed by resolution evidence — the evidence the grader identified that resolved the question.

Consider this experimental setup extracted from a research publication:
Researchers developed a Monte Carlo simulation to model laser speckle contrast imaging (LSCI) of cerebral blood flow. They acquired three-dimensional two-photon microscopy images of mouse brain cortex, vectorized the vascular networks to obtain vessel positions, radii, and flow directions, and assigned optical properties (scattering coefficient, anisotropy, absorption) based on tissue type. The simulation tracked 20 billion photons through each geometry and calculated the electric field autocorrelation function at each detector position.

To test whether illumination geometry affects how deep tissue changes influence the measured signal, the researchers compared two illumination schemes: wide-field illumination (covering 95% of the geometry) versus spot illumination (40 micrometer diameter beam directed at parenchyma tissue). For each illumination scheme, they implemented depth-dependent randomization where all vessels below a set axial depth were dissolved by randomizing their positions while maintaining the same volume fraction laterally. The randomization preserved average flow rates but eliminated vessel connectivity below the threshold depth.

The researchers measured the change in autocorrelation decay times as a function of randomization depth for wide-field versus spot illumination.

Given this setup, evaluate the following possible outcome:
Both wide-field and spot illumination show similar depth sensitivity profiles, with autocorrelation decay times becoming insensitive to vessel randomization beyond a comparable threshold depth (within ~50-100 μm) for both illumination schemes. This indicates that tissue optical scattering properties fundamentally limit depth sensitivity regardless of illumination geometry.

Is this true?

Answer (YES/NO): NO